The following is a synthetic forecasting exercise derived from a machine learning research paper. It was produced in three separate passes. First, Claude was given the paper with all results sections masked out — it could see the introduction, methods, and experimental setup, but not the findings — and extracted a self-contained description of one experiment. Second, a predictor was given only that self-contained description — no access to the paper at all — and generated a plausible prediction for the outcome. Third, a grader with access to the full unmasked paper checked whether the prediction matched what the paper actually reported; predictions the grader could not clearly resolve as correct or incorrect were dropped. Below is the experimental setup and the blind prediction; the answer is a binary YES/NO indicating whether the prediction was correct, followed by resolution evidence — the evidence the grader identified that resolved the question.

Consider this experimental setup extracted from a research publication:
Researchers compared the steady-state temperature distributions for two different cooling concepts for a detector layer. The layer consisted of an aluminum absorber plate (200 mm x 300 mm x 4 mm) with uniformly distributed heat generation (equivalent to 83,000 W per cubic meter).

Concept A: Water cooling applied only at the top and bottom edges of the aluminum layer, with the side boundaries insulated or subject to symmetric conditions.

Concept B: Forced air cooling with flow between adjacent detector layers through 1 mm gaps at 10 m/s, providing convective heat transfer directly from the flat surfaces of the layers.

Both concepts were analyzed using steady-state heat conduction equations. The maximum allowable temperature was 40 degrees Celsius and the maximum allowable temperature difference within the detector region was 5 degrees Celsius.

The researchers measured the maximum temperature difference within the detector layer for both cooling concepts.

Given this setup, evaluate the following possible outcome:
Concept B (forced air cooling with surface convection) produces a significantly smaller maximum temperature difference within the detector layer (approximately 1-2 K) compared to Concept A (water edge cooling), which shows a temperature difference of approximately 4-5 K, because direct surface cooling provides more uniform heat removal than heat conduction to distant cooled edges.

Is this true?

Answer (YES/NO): NO